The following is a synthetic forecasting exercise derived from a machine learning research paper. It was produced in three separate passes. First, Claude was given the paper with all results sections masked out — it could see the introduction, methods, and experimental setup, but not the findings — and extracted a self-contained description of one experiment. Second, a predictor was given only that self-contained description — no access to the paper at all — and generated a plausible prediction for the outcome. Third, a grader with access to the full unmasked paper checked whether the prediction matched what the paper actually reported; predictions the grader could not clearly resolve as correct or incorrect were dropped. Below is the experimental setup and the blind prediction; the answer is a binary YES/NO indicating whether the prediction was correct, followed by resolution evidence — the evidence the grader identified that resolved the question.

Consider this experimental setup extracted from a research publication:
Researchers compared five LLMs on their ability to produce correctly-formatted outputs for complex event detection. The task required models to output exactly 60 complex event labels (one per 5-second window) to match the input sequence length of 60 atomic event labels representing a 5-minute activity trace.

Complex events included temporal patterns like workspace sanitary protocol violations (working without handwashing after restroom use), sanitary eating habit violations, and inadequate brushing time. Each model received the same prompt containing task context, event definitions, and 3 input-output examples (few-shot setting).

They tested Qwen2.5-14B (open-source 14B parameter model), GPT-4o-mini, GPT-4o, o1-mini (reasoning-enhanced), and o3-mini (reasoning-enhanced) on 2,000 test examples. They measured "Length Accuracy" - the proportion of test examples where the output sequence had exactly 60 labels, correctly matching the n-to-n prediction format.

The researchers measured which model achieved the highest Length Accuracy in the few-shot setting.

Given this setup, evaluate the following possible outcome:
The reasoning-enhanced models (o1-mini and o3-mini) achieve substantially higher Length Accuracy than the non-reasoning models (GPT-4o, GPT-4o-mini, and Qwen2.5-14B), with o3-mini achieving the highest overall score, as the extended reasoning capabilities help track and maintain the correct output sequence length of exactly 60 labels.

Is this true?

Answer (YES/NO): YES